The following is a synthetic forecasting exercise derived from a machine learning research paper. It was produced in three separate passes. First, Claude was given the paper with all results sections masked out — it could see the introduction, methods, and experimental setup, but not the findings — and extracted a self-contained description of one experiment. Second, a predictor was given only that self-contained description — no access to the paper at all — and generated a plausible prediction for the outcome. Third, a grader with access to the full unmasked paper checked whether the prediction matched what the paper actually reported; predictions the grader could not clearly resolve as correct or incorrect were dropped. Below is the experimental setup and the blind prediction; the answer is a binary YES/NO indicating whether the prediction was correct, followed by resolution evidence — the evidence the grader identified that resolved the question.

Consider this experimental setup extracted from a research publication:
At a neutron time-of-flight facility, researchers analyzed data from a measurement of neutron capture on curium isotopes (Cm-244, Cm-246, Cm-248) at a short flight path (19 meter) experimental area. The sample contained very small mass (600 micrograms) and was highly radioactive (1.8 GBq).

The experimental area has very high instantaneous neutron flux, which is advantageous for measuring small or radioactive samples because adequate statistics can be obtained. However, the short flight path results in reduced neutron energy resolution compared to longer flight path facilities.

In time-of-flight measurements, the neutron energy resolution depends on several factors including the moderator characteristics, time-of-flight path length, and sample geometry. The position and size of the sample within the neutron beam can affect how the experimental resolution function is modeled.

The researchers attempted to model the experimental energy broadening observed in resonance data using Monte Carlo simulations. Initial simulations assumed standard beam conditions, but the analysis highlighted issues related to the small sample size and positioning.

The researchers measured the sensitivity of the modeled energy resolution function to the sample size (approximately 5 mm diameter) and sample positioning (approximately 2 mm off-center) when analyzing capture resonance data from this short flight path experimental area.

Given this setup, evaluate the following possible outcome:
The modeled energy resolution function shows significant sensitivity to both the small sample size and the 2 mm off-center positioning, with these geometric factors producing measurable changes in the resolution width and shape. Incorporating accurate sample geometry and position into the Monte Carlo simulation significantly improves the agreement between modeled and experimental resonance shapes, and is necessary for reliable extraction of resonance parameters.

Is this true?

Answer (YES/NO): YES